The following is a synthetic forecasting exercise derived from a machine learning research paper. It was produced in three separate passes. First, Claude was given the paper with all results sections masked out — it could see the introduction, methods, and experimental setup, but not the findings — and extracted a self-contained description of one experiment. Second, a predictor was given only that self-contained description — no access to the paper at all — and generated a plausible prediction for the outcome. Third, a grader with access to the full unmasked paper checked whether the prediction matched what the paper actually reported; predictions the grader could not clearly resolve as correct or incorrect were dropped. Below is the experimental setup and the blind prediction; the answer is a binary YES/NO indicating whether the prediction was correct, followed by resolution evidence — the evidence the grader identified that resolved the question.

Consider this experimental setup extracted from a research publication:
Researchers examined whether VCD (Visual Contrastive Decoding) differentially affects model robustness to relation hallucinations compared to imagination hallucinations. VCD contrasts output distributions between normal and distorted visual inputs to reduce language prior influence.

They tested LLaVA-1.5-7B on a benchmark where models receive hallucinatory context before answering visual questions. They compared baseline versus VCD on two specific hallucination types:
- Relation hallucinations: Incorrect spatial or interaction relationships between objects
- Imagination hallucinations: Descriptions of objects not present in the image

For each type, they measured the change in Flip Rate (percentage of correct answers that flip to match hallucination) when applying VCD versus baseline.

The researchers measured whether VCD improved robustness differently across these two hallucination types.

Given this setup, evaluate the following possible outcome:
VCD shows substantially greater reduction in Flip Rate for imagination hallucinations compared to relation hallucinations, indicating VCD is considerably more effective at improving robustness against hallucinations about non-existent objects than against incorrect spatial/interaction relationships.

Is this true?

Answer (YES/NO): NO